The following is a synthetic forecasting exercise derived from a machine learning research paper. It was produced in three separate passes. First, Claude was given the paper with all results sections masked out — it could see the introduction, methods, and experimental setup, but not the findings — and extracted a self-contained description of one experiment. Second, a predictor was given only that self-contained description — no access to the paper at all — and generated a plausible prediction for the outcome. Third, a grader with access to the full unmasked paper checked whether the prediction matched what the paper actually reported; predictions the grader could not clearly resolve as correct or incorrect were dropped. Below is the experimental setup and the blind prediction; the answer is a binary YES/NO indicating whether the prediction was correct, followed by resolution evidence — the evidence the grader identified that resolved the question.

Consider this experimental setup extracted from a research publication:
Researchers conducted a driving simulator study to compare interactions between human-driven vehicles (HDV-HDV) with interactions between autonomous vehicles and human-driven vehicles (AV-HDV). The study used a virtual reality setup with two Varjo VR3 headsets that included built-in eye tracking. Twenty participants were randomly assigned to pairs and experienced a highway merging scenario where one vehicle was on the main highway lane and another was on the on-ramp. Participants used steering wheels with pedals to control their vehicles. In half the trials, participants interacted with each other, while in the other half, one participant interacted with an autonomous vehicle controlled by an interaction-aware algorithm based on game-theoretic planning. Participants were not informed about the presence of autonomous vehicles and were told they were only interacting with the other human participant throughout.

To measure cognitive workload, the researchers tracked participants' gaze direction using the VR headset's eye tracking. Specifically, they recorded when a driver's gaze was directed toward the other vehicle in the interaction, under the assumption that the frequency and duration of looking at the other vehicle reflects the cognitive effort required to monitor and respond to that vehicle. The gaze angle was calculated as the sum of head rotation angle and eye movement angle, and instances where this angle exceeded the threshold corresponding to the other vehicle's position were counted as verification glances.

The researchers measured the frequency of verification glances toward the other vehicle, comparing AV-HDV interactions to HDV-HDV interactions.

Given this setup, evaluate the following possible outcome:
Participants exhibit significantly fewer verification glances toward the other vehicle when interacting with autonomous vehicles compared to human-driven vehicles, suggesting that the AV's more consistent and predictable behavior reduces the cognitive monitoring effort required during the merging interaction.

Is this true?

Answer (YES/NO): NO